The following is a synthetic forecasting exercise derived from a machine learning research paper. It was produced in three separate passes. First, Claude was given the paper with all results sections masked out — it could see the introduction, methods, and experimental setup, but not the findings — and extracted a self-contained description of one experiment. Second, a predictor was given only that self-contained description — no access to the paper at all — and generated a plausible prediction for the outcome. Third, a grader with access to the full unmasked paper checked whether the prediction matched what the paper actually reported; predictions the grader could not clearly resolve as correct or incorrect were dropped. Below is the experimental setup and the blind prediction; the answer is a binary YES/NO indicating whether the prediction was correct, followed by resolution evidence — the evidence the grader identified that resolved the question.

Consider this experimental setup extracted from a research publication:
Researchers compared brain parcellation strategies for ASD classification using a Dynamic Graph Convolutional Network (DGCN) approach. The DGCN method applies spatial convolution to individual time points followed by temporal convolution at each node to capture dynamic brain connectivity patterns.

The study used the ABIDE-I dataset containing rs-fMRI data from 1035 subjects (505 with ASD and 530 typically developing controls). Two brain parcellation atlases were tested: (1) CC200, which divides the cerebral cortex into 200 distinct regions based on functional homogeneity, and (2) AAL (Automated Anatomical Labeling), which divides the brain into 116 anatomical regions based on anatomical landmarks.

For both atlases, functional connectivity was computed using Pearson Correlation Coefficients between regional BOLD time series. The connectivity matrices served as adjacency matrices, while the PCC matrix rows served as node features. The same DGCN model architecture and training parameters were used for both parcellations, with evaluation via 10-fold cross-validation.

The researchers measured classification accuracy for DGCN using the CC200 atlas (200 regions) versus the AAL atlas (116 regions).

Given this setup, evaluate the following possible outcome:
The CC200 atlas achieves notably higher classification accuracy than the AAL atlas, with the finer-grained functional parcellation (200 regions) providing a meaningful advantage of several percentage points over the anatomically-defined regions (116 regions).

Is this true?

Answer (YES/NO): NO